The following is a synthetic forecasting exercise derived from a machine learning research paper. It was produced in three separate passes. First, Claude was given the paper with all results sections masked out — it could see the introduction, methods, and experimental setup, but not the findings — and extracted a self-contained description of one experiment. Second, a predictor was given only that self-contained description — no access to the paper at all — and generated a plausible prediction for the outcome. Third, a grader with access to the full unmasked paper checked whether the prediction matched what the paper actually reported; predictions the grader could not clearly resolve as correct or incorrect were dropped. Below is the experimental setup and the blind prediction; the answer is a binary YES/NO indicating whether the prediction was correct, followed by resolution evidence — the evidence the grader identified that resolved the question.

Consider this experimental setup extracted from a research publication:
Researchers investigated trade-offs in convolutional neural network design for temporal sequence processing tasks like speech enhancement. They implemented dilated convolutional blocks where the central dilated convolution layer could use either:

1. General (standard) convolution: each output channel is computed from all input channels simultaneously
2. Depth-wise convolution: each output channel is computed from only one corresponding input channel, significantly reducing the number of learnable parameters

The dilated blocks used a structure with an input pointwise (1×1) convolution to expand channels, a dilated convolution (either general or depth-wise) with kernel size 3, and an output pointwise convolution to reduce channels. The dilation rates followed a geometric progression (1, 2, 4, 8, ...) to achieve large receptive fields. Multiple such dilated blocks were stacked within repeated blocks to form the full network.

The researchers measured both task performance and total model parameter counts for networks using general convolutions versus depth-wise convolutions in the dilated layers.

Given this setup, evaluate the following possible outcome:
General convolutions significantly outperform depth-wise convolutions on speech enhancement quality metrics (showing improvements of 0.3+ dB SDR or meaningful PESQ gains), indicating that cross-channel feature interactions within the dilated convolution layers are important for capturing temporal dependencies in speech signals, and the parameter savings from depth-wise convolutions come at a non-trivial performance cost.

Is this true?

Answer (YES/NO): NO